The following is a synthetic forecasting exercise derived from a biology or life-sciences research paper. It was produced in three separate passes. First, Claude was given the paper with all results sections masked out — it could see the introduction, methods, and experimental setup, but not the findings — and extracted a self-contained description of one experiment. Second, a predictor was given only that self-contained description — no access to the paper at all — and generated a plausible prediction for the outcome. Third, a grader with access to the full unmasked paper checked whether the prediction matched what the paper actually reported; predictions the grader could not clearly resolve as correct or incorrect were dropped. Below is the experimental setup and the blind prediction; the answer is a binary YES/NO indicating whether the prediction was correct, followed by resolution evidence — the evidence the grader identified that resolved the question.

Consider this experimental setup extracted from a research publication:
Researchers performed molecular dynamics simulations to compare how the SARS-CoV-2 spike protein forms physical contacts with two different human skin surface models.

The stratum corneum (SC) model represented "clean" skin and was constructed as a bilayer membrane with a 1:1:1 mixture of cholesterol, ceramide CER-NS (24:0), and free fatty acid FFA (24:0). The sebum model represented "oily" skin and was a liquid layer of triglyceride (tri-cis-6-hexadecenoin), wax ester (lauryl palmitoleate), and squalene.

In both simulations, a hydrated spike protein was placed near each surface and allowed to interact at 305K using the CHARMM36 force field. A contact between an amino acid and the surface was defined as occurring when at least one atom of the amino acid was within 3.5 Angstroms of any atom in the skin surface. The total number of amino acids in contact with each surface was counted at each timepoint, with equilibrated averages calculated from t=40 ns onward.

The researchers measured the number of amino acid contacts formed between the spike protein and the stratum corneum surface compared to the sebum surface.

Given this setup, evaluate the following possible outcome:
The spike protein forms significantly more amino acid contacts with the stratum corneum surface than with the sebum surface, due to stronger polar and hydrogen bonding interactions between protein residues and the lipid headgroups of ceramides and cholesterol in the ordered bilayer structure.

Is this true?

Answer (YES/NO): YES